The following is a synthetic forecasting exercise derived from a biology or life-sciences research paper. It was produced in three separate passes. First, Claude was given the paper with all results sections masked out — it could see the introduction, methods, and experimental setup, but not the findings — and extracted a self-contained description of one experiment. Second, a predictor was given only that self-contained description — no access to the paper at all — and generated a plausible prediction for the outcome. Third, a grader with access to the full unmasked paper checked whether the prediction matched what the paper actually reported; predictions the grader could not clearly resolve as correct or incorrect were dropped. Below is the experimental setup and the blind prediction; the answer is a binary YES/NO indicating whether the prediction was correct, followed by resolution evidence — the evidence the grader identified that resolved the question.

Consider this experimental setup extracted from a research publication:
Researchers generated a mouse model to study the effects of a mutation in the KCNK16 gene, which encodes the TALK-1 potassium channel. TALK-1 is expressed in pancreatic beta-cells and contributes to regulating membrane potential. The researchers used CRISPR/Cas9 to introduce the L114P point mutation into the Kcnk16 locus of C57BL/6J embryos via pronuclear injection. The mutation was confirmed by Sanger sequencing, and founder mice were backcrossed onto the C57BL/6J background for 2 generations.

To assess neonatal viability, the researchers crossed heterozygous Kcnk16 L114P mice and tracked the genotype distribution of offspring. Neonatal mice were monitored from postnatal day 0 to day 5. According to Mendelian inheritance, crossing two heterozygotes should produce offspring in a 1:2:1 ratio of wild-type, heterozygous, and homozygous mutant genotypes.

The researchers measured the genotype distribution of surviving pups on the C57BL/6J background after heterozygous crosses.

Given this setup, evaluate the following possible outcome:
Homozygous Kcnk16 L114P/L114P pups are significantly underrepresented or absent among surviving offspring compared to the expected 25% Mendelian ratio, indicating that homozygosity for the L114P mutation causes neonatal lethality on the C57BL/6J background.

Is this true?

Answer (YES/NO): NO